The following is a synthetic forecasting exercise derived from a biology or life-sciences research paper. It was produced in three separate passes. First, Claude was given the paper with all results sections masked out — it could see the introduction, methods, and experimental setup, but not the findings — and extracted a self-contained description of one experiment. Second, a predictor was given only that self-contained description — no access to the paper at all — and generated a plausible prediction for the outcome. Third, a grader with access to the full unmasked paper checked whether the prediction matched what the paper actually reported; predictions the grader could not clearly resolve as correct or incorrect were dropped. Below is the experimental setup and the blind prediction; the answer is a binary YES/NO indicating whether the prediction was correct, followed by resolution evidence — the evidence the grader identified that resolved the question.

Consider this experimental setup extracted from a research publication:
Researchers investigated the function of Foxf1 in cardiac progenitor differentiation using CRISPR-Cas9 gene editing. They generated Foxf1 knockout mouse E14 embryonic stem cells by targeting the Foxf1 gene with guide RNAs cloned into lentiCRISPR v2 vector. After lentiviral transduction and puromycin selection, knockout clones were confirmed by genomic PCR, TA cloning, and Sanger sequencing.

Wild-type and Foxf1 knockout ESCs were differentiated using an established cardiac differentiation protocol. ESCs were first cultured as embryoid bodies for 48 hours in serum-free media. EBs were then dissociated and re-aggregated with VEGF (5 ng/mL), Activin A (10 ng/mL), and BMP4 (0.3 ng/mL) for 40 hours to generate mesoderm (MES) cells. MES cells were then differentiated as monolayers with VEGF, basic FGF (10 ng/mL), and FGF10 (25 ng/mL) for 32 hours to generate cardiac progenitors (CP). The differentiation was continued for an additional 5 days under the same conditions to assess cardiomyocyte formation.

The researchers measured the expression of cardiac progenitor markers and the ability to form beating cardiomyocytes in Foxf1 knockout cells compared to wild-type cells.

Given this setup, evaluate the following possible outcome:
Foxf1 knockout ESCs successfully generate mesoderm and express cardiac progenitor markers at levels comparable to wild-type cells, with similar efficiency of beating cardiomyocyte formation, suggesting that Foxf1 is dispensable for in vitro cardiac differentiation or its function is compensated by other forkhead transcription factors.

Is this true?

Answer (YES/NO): NO